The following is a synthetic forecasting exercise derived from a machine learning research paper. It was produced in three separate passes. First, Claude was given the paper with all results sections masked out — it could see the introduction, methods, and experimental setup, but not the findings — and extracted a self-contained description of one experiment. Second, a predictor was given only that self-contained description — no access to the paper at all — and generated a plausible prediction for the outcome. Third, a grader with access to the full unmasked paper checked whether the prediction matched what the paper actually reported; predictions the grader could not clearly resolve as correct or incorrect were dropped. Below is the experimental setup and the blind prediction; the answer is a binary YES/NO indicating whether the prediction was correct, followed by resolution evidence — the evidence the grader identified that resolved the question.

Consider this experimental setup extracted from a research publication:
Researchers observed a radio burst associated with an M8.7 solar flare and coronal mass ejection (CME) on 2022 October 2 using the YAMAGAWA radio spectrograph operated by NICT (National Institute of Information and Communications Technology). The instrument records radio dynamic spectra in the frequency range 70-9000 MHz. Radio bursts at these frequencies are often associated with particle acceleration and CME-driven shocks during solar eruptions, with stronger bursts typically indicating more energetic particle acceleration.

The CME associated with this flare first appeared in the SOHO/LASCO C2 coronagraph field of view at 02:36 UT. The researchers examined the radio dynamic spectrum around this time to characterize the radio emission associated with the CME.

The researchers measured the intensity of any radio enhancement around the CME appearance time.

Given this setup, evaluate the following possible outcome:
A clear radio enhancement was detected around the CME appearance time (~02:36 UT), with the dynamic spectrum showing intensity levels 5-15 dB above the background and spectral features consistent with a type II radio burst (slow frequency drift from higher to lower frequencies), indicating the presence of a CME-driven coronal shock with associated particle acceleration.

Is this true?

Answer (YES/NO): NO